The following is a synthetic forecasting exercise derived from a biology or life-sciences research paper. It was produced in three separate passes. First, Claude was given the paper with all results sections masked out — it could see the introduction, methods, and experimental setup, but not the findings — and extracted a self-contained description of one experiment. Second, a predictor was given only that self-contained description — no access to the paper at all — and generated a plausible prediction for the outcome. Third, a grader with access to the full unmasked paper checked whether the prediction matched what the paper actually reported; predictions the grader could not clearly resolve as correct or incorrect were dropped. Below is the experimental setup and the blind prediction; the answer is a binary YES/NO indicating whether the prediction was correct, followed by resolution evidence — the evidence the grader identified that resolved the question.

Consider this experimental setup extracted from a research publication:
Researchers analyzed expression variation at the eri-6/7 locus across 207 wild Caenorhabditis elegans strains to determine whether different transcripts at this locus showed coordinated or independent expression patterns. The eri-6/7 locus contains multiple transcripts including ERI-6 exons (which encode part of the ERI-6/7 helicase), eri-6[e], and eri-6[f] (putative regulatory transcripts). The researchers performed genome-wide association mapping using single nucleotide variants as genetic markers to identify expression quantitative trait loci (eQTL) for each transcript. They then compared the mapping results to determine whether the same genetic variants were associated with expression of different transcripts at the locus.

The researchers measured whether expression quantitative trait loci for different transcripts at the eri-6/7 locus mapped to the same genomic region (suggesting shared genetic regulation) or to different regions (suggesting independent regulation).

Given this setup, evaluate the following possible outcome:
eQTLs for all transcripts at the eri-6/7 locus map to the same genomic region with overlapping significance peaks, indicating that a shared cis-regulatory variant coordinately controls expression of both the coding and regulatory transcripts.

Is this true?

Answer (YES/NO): NO